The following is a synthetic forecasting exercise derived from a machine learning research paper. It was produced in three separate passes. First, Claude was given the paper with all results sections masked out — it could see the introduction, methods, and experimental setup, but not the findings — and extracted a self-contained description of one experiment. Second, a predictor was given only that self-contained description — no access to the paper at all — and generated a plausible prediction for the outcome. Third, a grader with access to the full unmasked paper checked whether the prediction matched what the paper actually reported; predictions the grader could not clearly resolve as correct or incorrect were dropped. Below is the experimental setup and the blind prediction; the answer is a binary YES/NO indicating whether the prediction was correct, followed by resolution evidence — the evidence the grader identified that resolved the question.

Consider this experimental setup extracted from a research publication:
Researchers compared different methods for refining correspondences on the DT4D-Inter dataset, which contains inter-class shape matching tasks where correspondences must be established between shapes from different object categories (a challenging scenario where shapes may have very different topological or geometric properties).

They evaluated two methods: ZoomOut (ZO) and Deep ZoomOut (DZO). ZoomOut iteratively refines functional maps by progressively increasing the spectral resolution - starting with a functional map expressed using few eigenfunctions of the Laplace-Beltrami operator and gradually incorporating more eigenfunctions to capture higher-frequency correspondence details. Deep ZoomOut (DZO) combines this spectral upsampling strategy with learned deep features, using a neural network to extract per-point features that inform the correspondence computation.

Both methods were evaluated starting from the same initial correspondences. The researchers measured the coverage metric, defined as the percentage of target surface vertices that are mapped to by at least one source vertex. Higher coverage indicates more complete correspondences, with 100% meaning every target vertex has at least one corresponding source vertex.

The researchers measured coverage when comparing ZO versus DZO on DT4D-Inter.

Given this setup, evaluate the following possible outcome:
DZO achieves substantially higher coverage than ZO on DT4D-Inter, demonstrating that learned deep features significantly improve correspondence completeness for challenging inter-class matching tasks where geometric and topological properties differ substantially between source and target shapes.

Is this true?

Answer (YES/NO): NO